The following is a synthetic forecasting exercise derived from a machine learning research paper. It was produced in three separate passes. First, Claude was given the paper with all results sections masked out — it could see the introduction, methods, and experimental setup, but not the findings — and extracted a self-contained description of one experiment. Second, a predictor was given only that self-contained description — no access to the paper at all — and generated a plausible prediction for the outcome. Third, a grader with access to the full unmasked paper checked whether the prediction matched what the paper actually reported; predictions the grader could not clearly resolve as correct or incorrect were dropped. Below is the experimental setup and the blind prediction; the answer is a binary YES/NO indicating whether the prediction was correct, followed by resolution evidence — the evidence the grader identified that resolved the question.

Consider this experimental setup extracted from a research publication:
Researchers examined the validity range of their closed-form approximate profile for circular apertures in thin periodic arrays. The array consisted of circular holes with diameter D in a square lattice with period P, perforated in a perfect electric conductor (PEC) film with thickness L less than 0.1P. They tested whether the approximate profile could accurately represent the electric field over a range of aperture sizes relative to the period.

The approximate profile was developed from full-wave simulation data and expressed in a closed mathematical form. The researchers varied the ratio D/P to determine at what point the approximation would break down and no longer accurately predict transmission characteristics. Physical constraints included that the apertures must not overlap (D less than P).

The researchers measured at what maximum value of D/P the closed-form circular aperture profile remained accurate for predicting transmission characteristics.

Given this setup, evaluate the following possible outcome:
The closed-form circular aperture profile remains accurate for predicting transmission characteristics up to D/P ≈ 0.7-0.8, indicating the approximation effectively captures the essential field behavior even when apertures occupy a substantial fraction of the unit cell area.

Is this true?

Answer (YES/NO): NO